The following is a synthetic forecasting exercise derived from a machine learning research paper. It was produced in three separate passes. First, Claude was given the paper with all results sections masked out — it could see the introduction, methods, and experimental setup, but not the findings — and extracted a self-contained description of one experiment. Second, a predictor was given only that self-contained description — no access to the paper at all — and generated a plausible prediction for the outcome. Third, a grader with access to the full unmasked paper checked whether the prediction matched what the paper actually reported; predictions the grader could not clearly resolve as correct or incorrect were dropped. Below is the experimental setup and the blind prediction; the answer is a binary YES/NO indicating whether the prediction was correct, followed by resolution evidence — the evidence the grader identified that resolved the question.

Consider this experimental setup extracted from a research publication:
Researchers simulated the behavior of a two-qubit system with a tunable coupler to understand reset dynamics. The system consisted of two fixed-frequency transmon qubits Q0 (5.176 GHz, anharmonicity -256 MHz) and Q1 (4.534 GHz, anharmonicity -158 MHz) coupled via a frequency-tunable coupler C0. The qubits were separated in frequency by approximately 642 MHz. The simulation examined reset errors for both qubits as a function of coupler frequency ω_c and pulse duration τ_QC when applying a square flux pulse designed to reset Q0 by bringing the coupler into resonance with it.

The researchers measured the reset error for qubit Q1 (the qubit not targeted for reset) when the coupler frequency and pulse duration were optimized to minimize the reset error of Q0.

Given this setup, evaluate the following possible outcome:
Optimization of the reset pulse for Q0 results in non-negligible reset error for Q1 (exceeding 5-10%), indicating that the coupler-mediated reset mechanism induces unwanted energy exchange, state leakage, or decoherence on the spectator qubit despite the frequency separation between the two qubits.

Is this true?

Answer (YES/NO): NO